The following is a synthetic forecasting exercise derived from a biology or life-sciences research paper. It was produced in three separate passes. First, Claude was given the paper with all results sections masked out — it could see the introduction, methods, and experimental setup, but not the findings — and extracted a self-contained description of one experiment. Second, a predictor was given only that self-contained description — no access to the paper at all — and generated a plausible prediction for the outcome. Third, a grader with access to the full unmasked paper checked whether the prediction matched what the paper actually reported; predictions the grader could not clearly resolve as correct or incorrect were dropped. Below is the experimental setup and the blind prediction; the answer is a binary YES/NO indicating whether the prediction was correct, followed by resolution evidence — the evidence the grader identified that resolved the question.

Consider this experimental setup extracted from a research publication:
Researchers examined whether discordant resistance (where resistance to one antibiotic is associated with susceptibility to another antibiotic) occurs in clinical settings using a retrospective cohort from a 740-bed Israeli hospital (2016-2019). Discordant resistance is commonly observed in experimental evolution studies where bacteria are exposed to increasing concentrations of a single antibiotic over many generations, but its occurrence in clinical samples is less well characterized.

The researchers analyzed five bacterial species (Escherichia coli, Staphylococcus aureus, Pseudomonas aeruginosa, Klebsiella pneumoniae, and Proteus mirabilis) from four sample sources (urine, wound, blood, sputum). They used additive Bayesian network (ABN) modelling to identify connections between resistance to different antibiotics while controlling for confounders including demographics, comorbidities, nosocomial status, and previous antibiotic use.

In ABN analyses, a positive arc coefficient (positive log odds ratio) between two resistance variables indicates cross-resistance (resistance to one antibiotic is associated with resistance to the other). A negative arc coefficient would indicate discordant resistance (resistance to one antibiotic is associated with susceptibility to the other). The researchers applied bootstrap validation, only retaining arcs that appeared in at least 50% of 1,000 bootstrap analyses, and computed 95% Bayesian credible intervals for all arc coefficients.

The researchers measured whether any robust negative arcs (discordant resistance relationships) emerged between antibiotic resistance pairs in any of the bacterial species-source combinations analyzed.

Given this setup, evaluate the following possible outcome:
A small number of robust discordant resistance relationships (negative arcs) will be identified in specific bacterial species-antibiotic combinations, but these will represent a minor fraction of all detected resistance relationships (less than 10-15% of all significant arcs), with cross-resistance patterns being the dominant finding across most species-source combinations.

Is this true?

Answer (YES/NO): NO